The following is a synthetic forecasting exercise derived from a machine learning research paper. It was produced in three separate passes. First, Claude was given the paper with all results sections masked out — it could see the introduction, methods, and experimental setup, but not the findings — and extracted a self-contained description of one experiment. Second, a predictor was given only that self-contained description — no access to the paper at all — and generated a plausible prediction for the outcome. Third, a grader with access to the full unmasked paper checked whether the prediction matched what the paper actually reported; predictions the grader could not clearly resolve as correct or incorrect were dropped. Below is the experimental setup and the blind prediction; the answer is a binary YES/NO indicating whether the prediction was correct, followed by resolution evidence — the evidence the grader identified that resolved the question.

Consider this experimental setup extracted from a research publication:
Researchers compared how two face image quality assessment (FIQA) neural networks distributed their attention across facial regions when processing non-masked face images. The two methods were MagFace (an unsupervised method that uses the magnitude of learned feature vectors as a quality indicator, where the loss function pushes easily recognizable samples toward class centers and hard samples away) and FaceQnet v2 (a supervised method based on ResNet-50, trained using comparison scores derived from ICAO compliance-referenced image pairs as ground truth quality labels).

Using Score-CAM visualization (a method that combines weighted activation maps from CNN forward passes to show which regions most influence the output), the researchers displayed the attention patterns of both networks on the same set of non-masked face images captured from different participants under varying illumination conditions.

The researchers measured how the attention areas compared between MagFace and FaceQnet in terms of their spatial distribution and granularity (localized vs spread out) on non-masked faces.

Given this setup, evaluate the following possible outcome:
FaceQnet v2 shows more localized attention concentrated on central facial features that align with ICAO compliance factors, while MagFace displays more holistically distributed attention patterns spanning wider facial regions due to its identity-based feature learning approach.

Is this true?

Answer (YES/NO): NO